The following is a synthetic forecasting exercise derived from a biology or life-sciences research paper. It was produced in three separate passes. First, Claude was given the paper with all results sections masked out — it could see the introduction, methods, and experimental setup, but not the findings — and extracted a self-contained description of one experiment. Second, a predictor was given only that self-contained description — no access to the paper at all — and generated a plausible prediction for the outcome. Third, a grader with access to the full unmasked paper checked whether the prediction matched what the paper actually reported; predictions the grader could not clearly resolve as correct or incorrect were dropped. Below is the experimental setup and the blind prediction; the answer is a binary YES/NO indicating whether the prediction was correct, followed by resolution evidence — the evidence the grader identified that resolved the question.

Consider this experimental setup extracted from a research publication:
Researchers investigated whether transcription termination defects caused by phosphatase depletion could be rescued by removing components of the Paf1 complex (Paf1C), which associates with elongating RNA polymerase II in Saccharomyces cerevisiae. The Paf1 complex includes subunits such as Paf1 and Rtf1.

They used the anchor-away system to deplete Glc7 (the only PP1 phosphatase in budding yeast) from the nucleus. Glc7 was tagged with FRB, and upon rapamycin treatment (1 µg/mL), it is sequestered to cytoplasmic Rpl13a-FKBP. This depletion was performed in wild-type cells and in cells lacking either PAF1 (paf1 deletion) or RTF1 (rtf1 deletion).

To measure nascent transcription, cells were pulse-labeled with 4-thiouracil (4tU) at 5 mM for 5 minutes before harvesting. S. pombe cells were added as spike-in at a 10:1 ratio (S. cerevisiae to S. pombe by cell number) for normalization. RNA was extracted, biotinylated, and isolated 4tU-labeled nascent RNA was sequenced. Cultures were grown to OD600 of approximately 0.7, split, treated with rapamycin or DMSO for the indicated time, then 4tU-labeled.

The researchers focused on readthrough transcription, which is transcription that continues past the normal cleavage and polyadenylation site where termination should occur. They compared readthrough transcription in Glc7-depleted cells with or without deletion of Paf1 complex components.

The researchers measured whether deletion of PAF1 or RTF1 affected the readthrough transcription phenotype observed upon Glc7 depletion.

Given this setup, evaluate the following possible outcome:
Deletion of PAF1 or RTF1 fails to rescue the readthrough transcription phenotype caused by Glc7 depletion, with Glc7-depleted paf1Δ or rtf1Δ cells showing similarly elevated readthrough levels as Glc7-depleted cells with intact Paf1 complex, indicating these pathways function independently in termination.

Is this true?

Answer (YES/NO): NO